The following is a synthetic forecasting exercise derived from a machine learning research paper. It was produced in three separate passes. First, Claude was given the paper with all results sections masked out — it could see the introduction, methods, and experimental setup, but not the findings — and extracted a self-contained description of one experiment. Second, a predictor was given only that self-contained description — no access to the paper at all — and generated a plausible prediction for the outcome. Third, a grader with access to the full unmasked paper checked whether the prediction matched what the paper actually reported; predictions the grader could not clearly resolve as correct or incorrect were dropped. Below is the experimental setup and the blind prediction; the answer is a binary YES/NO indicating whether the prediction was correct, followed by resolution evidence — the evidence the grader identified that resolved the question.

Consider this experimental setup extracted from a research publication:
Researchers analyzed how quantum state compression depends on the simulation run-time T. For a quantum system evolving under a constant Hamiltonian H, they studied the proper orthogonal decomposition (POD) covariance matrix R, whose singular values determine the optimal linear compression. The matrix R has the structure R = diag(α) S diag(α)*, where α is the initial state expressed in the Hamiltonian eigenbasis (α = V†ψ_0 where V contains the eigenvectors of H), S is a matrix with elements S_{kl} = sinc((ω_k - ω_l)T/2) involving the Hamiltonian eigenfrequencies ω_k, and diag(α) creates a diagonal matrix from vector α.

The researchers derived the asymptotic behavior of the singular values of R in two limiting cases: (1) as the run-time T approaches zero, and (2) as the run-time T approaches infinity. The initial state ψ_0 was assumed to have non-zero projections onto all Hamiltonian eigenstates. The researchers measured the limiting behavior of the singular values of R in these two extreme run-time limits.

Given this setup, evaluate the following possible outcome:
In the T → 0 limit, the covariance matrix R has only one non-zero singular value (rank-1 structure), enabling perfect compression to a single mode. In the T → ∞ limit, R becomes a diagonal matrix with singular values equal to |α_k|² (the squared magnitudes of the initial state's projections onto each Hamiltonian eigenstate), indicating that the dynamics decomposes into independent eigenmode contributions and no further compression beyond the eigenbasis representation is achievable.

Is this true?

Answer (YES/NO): YES